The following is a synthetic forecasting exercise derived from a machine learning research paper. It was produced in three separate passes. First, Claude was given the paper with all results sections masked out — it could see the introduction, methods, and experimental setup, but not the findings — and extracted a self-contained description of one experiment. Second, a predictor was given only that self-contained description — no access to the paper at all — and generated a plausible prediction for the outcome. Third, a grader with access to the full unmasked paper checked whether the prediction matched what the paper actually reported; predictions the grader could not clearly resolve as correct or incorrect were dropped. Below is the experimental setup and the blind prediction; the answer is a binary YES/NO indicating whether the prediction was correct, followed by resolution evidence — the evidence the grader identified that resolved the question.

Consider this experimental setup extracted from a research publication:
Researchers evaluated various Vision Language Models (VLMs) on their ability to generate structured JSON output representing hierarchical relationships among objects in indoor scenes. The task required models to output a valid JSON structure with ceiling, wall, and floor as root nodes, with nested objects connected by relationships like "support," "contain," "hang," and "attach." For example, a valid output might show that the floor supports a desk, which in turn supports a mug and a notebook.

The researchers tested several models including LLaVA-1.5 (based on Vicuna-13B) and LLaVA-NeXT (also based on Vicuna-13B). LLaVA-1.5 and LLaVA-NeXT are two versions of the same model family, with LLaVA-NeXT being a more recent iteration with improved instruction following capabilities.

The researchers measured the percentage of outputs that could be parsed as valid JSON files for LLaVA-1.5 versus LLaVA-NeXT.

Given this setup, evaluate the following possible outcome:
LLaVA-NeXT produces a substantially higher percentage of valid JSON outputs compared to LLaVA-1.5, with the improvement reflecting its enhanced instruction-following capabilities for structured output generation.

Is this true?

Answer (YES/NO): YES